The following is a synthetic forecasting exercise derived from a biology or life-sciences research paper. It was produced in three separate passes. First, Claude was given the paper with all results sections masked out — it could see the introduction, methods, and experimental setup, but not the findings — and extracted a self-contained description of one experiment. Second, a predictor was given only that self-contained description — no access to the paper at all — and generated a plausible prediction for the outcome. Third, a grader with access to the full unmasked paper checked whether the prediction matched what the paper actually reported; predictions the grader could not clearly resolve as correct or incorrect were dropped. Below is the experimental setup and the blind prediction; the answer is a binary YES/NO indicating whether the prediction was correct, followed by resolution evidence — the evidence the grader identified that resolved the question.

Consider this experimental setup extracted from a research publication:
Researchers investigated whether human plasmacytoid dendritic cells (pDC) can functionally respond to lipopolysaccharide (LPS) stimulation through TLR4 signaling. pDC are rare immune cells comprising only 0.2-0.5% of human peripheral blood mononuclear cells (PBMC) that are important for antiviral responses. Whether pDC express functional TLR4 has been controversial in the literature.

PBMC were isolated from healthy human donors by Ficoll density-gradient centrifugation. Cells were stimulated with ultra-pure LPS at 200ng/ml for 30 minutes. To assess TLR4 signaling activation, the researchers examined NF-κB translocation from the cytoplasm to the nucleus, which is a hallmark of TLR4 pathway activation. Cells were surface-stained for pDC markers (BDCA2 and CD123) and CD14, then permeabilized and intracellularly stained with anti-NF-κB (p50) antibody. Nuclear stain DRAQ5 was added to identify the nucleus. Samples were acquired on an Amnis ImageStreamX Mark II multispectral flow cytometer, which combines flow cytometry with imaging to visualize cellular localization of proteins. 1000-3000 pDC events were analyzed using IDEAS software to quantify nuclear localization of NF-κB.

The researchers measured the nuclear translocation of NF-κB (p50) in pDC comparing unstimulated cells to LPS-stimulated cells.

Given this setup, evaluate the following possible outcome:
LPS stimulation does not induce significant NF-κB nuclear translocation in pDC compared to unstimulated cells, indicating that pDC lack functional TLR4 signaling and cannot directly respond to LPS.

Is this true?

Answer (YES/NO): NO